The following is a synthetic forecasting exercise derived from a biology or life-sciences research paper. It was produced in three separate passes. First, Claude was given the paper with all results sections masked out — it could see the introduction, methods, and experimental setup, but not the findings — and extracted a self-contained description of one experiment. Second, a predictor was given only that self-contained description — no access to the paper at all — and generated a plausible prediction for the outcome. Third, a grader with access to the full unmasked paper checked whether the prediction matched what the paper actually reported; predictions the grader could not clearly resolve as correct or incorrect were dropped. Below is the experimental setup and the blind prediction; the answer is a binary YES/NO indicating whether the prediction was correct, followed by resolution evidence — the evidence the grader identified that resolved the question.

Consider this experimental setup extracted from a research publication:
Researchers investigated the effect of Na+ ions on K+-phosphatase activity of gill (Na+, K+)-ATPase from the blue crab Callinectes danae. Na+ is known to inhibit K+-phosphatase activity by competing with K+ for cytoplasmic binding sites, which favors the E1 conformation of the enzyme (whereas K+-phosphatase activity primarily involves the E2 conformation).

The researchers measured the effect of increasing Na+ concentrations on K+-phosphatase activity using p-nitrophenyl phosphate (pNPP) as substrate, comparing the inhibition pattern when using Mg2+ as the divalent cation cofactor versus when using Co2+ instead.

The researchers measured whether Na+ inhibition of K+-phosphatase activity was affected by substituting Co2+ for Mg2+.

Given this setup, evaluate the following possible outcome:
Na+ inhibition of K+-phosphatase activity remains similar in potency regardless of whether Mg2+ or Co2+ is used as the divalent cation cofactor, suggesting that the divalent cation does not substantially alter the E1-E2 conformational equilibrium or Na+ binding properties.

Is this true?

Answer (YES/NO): YES